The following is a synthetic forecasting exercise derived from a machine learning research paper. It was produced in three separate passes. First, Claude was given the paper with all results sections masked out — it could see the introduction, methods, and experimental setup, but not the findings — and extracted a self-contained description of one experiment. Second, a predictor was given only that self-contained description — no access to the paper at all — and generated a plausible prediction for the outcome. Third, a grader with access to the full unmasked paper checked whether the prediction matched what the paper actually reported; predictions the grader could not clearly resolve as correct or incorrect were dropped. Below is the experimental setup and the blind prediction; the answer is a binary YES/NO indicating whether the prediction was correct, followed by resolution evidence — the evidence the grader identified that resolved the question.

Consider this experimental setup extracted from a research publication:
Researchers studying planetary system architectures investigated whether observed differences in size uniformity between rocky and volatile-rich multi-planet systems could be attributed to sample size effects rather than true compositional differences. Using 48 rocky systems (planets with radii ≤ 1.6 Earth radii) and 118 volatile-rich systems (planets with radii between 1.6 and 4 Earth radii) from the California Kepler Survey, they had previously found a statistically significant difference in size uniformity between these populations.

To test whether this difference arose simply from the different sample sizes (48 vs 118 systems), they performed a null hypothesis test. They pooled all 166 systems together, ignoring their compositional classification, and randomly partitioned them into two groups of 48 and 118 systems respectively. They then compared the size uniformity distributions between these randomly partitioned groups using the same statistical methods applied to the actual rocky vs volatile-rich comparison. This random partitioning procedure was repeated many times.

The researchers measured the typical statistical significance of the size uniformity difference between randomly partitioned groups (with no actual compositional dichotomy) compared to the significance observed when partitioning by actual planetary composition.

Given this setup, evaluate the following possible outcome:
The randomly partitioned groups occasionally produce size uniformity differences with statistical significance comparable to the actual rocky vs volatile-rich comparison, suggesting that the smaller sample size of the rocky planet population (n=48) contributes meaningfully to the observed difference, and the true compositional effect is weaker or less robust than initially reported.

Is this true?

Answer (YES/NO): NO